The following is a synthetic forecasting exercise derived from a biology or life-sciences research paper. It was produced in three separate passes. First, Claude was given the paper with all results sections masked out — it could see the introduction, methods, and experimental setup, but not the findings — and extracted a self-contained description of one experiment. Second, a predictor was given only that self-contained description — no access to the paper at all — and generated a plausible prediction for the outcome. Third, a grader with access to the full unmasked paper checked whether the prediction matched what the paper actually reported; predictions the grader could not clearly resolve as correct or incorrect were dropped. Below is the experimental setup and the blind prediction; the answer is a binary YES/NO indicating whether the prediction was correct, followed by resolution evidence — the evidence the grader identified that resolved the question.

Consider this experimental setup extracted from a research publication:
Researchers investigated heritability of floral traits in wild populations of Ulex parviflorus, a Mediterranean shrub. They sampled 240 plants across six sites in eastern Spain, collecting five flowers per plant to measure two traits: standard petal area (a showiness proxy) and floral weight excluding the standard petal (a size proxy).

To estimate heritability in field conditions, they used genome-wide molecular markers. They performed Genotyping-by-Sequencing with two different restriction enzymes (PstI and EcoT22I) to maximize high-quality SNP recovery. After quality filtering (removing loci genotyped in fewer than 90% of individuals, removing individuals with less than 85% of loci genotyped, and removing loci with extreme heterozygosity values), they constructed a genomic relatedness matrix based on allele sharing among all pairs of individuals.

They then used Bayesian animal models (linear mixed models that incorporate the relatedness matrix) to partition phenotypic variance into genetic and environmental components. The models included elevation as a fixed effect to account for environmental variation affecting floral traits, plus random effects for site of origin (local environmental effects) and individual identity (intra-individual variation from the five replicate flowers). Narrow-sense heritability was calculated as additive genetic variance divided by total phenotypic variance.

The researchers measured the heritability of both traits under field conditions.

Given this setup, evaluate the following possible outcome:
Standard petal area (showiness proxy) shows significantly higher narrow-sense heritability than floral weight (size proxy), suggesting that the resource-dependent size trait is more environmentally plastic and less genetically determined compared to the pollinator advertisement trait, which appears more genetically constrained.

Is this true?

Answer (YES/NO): NO